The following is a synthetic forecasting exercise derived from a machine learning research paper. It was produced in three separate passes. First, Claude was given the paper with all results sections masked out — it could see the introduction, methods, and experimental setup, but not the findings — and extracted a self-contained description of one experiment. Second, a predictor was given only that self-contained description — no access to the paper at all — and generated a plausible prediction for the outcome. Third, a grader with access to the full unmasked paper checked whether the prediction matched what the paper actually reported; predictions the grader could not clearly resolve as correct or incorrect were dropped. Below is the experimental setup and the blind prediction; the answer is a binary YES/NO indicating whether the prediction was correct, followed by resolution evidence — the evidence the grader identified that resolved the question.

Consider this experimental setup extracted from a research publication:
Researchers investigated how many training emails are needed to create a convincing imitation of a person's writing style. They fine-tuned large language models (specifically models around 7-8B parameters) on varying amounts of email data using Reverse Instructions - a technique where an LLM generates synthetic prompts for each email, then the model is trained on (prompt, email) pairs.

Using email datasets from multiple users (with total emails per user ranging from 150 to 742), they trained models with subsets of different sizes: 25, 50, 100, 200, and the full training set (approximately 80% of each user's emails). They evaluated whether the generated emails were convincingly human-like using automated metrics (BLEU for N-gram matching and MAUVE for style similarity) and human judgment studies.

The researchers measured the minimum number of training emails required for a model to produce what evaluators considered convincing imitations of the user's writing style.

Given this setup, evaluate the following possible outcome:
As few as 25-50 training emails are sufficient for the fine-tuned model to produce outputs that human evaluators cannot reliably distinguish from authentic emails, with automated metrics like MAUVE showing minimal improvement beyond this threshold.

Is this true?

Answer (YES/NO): NO